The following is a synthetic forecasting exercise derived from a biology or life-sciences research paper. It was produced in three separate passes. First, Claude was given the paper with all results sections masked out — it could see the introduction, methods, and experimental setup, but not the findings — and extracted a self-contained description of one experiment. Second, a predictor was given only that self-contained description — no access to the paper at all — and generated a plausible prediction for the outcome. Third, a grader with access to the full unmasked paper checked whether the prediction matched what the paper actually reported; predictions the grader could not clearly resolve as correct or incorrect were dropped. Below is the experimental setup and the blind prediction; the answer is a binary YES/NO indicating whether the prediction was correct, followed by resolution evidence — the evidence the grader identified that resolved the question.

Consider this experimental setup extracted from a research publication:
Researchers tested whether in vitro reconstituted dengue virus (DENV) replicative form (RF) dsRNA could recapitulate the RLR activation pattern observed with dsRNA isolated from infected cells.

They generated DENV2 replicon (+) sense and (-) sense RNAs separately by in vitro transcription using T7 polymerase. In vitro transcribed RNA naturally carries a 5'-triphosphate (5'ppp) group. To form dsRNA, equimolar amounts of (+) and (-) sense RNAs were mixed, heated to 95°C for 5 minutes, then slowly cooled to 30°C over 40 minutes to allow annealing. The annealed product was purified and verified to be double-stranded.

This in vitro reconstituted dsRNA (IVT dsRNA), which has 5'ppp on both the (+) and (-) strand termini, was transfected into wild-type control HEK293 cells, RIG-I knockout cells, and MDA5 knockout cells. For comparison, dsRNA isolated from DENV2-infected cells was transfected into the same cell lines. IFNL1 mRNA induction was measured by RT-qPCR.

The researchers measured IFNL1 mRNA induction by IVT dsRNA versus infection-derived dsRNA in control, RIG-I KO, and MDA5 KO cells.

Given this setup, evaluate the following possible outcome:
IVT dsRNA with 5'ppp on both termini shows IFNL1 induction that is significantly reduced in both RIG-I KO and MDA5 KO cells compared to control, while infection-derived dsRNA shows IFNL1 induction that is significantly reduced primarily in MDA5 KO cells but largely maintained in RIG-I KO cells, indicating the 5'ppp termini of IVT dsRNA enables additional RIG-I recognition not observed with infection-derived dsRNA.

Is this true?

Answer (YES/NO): NO